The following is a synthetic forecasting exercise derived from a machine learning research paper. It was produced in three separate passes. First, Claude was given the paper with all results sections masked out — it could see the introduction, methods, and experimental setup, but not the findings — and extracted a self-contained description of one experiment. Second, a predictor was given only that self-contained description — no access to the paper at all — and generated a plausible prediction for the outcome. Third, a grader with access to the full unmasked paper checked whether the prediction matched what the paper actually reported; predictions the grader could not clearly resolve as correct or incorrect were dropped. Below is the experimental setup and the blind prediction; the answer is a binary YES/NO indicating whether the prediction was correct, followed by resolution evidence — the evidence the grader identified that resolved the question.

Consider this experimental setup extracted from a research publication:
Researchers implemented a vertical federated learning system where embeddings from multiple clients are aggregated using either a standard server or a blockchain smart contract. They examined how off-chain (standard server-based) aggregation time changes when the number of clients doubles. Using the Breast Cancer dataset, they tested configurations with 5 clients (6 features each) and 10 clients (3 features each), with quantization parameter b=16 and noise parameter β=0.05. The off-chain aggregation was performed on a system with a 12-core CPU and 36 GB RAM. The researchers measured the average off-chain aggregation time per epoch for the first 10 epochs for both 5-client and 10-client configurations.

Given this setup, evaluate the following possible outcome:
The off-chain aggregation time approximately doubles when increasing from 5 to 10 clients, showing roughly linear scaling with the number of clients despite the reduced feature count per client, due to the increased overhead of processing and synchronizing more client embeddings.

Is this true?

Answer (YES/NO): NO